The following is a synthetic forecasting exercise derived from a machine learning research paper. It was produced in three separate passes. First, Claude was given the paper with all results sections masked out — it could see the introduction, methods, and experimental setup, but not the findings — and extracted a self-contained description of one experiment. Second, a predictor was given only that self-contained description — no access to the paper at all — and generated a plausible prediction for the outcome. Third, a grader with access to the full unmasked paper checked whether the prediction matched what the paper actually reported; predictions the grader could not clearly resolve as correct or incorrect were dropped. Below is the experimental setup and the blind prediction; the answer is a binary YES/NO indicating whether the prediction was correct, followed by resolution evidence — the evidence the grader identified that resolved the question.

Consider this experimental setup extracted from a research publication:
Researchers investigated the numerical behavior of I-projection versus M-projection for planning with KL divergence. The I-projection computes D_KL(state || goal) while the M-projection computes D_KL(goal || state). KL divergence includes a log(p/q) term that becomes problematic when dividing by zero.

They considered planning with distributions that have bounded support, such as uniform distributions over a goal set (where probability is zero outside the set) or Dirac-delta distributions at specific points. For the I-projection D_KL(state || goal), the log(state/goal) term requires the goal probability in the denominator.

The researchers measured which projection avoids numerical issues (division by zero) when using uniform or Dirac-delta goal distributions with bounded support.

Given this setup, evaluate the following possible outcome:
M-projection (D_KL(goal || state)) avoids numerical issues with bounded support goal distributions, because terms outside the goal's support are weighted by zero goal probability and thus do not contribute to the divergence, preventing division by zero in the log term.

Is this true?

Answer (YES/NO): YES